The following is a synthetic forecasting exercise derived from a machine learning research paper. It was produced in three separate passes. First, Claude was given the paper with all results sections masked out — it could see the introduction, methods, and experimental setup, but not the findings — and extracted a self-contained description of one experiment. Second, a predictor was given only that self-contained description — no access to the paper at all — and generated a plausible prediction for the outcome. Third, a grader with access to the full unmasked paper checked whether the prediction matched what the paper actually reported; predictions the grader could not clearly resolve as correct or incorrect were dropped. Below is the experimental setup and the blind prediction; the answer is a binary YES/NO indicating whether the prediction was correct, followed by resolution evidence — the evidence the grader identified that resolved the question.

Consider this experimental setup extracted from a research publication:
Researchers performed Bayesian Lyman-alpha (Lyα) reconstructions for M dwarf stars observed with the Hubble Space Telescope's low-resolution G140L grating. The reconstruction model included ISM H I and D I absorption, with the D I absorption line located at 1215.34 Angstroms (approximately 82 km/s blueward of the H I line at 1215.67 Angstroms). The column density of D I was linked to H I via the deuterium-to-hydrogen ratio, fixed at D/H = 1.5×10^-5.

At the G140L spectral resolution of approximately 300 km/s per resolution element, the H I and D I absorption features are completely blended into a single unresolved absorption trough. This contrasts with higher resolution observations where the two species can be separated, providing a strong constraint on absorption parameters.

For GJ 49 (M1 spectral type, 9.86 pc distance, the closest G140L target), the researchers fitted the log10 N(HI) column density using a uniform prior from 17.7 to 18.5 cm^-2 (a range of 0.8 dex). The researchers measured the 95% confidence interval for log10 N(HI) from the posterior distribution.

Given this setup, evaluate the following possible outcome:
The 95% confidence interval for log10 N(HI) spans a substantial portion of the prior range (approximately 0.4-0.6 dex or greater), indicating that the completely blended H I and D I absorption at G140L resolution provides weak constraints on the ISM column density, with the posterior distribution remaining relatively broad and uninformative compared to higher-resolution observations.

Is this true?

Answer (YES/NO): YES